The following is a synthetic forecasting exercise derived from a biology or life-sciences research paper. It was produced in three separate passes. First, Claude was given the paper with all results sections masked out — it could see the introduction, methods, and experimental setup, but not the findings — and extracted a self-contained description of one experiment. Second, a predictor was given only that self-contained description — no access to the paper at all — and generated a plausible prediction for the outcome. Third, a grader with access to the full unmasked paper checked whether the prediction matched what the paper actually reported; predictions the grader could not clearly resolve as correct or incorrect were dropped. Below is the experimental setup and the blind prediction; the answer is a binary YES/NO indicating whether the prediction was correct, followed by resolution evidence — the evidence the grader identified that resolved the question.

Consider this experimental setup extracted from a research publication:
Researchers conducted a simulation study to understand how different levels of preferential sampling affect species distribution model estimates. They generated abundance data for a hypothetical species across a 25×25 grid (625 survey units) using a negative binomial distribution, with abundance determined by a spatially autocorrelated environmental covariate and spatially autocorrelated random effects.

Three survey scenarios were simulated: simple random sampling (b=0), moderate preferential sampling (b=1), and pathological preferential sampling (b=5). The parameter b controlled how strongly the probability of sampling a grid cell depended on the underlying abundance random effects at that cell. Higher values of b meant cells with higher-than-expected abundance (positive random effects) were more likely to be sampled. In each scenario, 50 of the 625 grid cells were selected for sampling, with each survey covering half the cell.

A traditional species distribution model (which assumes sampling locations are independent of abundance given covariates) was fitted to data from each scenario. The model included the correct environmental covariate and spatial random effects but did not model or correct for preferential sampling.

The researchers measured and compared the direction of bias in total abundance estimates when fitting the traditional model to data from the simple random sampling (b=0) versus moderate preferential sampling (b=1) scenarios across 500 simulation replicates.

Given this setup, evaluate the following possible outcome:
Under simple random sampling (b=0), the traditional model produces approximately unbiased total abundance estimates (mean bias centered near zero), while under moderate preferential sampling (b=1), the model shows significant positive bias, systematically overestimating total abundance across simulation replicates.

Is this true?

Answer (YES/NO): YES